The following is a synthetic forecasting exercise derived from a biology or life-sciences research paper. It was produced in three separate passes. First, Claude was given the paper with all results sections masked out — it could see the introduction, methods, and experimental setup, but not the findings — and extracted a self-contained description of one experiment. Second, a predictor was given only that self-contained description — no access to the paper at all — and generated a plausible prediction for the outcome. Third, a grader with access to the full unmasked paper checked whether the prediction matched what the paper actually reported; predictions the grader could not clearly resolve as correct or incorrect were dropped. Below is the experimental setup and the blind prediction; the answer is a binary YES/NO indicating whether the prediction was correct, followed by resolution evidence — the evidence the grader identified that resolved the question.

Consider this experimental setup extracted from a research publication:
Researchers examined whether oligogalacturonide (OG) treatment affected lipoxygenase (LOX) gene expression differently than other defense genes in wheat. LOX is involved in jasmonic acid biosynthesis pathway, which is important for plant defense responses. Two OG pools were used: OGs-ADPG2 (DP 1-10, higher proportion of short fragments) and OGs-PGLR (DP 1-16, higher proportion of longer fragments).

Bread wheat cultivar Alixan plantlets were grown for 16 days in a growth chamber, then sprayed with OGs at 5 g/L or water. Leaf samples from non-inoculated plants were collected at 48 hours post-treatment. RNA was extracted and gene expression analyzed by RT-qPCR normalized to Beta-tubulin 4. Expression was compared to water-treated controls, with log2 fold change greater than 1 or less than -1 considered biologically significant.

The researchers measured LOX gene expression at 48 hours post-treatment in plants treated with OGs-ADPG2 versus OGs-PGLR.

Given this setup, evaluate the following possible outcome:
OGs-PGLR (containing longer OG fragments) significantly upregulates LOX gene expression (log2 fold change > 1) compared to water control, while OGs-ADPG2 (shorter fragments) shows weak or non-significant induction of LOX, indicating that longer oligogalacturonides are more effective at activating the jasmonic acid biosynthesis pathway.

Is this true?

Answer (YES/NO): YES